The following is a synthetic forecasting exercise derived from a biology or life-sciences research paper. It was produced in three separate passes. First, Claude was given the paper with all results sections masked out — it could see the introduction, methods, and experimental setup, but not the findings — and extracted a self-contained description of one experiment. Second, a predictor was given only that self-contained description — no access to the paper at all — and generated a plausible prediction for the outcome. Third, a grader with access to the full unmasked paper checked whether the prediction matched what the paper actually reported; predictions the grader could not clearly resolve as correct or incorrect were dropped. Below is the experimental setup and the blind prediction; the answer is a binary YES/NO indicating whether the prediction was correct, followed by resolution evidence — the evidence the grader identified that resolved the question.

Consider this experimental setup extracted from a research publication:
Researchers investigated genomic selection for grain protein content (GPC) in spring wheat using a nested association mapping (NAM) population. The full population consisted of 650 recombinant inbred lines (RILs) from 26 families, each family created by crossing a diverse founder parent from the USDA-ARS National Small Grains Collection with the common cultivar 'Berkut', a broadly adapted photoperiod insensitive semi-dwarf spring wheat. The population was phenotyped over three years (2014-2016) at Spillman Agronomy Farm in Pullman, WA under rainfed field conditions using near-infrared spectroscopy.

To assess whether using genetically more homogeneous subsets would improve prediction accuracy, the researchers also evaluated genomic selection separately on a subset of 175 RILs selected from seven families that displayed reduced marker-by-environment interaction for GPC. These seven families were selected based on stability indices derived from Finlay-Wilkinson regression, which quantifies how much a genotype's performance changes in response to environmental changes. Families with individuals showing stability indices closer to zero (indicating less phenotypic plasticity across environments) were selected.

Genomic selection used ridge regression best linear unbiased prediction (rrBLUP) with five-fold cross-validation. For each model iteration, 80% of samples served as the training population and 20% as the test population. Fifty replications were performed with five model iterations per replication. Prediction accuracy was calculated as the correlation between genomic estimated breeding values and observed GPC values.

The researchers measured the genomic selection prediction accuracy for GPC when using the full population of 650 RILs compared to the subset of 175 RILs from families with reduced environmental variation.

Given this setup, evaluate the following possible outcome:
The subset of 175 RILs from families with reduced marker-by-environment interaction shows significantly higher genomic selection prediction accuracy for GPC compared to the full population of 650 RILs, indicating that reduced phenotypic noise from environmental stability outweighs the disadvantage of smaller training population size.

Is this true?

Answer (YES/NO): YES